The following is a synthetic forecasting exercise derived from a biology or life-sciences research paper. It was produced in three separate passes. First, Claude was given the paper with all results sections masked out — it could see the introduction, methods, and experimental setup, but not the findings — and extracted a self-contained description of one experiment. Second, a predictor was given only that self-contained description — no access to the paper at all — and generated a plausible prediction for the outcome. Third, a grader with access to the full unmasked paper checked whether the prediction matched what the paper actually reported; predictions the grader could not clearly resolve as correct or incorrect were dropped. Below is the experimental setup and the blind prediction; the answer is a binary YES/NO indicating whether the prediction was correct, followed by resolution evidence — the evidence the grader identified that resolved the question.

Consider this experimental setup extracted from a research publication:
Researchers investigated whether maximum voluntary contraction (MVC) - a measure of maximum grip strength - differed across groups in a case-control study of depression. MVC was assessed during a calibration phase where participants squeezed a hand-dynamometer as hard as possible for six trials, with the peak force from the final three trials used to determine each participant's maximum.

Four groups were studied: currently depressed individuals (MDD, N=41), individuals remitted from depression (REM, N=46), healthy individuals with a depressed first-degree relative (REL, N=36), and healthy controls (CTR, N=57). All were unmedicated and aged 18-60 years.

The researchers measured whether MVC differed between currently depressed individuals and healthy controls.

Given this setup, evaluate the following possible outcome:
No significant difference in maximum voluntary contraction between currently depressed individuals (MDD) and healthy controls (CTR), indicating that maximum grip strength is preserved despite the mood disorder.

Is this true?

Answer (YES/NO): YES